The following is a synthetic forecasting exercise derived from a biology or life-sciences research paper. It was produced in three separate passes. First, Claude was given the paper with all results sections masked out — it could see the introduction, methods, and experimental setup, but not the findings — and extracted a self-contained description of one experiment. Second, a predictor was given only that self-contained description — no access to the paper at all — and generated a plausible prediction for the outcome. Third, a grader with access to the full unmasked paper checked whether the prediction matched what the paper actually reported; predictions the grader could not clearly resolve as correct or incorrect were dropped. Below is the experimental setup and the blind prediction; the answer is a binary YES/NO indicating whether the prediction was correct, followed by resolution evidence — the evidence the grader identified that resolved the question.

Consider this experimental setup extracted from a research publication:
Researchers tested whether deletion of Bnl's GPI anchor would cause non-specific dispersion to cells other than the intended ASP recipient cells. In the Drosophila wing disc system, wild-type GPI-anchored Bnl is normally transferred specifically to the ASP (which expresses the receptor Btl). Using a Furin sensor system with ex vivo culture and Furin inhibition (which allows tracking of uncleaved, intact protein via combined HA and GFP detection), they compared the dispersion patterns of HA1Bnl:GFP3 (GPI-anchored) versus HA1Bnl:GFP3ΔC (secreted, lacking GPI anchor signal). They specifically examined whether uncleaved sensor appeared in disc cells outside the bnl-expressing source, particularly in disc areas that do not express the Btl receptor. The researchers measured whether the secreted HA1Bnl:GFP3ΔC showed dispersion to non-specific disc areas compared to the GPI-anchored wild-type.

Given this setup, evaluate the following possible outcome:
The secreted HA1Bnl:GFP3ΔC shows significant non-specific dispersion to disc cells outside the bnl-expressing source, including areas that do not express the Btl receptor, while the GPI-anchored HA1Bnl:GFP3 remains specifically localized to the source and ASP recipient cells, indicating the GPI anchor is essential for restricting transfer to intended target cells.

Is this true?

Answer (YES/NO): YES